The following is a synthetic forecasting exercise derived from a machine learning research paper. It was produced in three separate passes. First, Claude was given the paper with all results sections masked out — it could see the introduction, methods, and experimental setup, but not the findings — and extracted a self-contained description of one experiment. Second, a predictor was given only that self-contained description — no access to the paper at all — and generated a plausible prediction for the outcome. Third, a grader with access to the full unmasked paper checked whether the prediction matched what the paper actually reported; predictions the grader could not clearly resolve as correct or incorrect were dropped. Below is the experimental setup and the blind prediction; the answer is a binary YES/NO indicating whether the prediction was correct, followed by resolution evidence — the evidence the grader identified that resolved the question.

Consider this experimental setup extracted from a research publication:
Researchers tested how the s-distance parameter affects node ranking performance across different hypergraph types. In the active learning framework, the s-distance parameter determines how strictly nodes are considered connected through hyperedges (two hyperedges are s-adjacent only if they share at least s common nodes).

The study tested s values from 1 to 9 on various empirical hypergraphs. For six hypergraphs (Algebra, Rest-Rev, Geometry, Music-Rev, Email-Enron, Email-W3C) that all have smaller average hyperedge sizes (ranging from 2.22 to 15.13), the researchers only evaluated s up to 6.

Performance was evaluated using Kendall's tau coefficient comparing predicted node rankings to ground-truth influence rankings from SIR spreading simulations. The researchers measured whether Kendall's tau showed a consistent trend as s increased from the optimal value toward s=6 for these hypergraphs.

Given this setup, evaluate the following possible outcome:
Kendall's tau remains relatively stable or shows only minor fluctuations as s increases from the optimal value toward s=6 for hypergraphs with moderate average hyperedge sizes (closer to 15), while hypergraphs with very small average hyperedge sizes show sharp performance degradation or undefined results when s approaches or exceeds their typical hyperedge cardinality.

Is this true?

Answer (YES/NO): NO